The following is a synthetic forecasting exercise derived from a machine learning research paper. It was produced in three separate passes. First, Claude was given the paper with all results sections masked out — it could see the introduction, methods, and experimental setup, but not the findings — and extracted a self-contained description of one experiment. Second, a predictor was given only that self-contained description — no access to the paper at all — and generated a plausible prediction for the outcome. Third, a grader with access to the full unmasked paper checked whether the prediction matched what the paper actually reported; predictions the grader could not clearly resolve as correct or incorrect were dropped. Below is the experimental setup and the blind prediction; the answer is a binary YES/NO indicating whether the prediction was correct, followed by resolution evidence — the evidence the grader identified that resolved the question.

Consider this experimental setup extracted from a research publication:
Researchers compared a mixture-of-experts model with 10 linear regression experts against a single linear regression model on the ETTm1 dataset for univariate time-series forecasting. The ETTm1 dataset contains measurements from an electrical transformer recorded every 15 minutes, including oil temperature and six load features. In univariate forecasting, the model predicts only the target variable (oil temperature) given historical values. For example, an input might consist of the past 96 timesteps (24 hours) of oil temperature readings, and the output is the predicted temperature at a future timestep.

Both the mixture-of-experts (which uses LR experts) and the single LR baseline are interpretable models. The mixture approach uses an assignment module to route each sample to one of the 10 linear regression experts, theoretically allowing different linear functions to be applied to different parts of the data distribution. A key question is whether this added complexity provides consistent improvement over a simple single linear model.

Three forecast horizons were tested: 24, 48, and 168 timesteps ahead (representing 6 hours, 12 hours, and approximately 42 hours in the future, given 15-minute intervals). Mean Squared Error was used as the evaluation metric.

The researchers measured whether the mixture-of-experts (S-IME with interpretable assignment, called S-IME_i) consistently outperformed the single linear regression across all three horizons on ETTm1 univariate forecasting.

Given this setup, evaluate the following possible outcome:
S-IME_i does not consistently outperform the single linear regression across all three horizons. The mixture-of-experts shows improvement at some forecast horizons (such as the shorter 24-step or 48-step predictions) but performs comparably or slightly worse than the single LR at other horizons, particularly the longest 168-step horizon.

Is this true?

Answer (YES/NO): NO